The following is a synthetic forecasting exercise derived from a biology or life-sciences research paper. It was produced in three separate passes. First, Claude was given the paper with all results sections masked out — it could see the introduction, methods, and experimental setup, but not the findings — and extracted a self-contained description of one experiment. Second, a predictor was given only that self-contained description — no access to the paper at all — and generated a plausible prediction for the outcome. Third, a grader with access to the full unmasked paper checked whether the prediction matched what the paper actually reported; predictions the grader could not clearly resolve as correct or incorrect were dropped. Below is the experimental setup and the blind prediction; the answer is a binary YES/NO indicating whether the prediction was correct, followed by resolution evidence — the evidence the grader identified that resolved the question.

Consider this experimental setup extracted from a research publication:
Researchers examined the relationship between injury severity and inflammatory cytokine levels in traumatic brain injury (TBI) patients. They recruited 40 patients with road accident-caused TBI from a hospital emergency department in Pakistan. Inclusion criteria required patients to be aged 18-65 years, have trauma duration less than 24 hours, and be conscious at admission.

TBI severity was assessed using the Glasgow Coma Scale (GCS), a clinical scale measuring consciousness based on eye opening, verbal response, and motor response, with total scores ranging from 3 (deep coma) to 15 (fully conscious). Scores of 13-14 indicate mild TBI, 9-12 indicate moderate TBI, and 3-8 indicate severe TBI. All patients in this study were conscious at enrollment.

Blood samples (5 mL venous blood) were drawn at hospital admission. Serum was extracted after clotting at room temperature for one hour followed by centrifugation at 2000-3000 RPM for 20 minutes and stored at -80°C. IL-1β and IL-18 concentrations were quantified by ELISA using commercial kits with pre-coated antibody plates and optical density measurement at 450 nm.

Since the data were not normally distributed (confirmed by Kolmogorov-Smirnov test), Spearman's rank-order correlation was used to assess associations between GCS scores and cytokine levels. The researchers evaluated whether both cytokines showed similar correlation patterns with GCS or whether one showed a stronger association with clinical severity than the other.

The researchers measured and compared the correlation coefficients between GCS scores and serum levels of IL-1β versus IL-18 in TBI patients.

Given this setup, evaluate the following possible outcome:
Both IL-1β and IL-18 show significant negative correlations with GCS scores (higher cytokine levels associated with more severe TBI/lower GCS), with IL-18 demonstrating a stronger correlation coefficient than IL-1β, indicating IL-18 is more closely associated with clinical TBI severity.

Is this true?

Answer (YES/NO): NO